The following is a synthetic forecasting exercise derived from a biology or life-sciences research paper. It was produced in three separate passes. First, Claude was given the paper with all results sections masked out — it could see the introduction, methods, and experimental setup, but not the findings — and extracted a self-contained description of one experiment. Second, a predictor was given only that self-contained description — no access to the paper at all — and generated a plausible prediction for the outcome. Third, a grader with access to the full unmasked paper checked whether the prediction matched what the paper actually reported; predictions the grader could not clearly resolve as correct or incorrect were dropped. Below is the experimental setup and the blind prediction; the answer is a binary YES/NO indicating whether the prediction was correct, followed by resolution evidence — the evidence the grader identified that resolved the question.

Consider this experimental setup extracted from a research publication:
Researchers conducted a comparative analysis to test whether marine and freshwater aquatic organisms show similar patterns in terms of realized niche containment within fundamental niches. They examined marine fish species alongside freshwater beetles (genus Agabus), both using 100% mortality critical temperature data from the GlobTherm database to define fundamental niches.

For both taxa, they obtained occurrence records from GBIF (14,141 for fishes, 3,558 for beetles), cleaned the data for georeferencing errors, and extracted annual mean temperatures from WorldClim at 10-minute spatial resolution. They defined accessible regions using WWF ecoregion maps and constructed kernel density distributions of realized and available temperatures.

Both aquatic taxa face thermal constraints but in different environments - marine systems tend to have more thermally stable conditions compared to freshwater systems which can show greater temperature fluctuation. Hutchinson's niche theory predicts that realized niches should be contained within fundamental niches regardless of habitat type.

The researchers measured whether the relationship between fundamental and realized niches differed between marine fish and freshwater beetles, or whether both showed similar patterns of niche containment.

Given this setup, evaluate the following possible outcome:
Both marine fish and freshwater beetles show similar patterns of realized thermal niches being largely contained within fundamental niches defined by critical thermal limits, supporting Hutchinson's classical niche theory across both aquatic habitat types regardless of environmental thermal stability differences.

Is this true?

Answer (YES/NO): YES